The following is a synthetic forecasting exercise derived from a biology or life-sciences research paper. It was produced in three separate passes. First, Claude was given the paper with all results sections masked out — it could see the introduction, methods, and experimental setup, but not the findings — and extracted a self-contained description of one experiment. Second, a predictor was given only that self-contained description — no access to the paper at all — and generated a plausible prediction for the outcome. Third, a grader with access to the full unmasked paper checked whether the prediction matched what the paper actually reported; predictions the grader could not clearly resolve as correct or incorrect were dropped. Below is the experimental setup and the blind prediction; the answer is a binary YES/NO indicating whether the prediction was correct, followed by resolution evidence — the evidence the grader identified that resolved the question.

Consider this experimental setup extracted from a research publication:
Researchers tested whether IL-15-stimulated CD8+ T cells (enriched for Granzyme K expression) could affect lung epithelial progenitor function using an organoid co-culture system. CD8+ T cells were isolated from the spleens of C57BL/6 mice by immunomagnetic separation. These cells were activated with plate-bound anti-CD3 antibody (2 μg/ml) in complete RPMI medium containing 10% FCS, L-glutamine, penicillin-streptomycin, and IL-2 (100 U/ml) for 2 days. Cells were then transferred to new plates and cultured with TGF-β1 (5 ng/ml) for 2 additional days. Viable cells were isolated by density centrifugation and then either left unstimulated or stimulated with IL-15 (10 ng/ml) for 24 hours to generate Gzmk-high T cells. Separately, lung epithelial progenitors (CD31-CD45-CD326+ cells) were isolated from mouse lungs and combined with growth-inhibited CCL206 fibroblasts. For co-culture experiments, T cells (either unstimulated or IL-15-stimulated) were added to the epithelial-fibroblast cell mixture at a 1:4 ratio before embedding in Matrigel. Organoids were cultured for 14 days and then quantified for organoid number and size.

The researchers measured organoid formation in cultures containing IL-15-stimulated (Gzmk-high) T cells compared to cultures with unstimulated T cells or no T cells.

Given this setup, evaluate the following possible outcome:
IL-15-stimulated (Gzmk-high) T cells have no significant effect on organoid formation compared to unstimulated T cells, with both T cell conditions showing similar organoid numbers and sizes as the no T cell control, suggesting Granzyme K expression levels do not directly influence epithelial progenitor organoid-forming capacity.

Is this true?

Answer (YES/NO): NO